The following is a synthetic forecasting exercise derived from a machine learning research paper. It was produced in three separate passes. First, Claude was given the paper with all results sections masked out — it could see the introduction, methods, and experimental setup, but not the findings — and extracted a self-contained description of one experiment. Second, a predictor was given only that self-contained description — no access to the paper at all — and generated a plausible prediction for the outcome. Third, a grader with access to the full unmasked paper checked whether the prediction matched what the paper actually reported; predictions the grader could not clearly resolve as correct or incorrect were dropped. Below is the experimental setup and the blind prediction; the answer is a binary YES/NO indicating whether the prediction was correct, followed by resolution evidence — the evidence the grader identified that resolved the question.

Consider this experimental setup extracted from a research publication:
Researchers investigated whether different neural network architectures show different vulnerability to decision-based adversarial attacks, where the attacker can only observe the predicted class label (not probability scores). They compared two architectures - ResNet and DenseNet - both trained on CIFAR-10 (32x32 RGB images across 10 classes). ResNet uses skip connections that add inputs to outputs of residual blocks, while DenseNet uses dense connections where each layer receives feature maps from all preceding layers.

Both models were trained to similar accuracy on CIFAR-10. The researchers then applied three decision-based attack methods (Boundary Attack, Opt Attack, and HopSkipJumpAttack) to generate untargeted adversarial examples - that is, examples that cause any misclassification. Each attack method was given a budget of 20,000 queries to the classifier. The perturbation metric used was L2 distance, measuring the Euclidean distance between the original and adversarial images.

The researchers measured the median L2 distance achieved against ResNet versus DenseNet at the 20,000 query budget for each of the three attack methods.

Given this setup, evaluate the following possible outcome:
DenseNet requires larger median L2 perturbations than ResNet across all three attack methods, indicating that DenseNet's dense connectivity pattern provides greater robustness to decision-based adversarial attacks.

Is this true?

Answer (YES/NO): NO